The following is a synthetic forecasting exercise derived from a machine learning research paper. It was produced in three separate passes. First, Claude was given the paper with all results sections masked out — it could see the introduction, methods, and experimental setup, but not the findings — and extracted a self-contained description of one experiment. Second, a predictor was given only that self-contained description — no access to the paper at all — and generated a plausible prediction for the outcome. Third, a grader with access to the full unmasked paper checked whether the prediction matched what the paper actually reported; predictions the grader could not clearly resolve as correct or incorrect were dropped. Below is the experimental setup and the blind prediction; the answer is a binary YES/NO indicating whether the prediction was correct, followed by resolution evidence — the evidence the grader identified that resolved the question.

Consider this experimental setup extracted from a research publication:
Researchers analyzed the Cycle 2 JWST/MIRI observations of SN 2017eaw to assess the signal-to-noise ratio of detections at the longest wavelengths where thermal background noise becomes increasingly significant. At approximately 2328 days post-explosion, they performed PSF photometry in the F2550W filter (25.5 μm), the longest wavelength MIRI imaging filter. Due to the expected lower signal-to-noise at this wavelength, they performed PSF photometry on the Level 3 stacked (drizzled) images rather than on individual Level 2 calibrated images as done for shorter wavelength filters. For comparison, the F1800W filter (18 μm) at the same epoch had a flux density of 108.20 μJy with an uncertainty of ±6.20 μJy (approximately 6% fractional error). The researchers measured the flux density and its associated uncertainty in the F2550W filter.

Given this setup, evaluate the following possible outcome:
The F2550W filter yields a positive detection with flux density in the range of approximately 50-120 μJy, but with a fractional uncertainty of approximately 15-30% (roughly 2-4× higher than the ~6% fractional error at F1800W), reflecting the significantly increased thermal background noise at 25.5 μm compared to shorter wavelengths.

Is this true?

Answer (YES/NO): YES